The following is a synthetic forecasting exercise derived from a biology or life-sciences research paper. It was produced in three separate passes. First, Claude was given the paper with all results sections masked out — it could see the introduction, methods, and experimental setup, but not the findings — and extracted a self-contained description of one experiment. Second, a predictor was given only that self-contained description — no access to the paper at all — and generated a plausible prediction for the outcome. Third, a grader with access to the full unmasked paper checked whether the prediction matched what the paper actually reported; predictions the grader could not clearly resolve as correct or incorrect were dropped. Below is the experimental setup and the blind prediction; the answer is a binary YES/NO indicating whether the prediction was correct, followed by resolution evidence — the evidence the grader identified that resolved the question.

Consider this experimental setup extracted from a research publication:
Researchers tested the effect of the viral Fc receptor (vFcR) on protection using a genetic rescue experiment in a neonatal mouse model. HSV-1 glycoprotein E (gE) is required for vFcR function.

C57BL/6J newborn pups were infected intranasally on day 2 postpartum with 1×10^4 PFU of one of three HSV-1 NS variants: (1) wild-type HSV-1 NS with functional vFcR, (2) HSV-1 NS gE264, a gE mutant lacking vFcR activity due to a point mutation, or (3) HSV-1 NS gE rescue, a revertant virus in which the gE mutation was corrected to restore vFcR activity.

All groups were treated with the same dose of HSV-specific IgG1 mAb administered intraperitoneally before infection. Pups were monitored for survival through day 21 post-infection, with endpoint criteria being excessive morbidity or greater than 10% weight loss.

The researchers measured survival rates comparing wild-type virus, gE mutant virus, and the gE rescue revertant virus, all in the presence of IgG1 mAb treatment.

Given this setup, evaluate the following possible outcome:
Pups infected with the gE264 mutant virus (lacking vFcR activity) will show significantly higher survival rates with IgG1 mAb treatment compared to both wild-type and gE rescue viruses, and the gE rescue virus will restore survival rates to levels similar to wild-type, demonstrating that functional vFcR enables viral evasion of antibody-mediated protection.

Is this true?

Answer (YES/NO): NO